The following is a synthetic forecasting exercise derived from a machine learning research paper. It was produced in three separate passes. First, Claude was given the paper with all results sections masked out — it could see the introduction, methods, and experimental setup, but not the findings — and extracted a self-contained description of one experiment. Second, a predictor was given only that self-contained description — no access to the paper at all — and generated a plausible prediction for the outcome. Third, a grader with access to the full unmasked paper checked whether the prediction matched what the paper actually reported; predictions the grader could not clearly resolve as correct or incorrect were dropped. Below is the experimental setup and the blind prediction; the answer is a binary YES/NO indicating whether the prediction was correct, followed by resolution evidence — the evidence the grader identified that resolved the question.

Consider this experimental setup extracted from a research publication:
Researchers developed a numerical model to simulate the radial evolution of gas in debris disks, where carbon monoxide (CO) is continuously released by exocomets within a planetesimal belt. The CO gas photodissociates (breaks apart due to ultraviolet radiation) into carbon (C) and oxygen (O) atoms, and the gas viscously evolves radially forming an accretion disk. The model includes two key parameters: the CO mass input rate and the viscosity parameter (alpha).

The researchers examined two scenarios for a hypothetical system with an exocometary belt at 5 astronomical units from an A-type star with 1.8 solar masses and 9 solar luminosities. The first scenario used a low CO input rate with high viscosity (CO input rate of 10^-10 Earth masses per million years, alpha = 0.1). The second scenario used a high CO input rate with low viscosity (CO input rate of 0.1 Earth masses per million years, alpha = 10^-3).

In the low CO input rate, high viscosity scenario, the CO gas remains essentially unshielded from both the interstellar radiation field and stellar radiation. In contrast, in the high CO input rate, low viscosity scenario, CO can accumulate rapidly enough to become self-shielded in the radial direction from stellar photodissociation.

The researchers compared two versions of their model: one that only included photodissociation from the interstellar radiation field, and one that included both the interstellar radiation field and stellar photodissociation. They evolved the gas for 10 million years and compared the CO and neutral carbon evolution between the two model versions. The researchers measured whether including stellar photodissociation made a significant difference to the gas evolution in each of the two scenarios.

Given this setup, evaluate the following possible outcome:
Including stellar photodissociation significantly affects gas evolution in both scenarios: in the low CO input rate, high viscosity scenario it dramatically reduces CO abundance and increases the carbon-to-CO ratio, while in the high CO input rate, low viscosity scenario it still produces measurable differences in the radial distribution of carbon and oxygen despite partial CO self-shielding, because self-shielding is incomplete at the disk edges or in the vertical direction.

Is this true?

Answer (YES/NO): NO